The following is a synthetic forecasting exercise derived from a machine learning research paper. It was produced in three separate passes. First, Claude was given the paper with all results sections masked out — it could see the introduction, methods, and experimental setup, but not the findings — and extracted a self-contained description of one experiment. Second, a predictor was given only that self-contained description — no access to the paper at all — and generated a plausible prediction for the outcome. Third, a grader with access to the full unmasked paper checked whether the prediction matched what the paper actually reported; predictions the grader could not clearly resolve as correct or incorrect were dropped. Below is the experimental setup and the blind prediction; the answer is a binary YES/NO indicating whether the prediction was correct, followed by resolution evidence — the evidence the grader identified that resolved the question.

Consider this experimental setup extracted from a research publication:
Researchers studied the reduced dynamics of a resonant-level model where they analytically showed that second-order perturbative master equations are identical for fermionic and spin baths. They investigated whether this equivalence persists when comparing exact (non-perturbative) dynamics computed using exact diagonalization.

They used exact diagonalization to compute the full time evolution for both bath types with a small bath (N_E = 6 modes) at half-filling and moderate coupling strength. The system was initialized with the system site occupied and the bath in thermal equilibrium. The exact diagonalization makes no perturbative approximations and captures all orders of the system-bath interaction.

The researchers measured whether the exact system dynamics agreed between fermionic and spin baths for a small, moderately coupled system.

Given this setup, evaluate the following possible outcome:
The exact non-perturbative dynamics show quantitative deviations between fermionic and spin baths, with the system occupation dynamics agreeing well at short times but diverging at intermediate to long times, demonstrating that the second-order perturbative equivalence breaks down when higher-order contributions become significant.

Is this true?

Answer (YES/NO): NO